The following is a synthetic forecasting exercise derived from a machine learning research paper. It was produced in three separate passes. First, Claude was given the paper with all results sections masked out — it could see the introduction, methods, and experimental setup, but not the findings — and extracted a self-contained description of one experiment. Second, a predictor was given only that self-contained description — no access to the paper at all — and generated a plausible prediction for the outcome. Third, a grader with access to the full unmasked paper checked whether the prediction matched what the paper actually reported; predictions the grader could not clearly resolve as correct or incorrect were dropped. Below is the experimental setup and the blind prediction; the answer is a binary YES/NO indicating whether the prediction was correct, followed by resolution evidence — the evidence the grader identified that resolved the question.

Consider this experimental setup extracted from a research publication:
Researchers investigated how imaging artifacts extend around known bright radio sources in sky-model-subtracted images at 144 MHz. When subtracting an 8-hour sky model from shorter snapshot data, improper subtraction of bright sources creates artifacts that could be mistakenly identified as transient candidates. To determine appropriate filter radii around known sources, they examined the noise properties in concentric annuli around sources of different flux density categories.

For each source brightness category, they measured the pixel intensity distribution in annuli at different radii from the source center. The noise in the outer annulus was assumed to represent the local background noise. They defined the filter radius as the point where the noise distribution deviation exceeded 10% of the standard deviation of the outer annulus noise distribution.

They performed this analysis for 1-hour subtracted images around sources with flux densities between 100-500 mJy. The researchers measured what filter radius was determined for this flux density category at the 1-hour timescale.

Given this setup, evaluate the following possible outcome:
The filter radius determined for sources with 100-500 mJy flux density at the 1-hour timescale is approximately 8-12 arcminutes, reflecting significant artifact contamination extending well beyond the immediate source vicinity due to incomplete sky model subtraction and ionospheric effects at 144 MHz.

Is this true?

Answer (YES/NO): NO